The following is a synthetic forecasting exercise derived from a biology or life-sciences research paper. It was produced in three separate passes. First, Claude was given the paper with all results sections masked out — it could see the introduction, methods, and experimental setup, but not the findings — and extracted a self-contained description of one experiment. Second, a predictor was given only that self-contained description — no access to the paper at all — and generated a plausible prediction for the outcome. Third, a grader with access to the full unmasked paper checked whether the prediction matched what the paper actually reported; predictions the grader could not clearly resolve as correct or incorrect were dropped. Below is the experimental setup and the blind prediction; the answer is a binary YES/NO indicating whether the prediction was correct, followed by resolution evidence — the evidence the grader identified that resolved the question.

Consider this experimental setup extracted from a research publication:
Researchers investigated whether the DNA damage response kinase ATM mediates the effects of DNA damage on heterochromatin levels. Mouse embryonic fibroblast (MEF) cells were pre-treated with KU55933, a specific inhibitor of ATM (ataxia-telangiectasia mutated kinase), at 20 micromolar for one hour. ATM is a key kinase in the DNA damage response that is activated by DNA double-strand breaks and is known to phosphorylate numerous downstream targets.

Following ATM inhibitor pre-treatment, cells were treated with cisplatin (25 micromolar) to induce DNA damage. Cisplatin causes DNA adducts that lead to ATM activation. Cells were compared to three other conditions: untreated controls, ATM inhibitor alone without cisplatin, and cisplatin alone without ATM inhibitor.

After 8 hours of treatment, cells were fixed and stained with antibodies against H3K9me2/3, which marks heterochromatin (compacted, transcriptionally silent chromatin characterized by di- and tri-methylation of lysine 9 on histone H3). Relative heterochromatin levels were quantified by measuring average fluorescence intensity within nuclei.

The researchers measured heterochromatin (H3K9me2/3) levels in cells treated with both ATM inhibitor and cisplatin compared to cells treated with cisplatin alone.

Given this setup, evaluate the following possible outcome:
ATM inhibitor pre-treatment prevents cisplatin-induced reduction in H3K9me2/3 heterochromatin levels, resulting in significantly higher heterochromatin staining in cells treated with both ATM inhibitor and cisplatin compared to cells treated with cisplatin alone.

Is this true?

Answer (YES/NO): YES